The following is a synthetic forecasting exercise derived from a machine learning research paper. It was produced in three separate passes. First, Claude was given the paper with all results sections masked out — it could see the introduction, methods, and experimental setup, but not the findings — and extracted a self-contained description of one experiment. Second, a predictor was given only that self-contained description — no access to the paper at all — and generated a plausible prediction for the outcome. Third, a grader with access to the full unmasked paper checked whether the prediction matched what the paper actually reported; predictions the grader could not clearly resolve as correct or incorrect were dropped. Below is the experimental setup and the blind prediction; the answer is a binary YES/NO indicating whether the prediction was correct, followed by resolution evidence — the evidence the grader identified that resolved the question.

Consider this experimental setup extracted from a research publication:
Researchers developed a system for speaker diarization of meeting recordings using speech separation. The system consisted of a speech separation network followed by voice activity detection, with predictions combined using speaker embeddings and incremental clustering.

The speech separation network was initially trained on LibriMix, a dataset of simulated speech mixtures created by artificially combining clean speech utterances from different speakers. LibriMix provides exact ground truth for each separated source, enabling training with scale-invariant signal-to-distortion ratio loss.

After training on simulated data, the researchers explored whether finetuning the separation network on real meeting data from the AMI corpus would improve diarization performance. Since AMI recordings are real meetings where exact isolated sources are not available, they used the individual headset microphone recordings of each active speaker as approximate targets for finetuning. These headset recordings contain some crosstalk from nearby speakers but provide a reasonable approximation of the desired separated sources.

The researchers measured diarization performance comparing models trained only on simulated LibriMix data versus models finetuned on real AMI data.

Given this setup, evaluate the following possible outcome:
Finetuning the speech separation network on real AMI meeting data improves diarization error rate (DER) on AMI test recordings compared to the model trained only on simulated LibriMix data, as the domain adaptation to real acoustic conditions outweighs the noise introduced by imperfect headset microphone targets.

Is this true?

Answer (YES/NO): YES